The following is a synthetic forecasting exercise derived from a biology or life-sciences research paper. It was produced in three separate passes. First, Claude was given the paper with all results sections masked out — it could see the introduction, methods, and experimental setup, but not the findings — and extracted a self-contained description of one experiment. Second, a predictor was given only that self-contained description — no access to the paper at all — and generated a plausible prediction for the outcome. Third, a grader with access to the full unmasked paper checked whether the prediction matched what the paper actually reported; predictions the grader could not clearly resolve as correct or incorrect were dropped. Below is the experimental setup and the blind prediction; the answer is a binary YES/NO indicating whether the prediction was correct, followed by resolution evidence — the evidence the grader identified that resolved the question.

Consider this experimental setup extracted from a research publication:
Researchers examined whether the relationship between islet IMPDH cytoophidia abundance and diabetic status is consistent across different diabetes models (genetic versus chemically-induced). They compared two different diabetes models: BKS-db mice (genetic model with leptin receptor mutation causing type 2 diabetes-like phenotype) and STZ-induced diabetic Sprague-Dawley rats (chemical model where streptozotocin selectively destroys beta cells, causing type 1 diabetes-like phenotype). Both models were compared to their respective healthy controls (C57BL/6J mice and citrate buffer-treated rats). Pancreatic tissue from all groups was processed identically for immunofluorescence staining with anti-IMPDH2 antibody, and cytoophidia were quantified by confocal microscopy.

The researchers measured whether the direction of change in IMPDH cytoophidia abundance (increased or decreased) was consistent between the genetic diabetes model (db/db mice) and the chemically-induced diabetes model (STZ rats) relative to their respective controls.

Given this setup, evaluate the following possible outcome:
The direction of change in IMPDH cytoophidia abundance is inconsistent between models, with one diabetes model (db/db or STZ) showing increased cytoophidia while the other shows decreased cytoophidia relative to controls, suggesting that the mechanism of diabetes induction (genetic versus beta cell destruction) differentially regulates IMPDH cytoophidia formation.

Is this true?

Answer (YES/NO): NO